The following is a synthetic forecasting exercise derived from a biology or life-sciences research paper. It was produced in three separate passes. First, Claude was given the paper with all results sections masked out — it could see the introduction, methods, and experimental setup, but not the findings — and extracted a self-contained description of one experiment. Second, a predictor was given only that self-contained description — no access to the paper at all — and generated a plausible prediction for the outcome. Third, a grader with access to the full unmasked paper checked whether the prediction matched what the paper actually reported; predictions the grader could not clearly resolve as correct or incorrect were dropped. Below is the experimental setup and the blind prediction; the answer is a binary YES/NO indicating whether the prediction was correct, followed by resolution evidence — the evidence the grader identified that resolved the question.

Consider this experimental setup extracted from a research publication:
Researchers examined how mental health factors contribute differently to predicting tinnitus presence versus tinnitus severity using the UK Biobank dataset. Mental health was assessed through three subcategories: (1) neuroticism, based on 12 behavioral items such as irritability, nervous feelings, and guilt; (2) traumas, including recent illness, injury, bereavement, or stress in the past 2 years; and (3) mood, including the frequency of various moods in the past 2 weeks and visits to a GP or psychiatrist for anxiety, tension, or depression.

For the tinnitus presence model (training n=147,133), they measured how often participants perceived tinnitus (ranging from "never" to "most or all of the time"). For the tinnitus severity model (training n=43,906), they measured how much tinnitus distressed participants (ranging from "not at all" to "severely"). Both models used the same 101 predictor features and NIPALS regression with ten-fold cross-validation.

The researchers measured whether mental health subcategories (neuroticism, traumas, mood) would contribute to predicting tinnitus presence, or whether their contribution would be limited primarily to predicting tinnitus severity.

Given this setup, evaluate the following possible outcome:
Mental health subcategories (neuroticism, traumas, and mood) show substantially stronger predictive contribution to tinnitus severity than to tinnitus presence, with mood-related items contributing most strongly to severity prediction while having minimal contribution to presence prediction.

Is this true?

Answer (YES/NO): NO